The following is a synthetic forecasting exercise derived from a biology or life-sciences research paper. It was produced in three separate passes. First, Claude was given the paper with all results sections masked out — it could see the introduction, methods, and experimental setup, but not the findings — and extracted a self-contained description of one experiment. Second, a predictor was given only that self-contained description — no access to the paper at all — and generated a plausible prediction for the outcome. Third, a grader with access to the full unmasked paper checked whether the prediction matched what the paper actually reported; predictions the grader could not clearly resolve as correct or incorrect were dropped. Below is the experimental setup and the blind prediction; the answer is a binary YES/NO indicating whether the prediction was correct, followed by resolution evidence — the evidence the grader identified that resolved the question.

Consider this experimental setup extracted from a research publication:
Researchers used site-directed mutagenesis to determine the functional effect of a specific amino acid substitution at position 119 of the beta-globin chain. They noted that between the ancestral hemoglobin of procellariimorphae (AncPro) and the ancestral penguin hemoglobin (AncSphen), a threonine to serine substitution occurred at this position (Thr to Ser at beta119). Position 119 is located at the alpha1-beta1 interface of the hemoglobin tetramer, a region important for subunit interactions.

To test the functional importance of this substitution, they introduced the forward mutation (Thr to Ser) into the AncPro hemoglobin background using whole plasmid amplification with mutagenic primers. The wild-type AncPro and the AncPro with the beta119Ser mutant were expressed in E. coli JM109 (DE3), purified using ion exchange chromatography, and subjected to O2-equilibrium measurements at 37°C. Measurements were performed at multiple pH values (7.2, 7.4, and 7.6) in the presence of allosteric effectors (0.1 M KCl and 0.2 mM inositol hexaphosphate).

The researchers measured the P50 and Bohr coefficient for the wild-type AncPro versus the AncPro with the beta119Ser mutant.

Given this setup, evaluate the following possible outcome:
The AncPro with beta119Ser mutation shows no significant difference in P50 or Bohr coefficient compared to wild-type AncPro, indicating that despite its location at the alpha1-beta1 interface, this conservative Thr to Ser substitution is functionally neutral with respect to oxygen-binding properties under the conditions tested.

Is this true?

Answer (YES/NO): NO